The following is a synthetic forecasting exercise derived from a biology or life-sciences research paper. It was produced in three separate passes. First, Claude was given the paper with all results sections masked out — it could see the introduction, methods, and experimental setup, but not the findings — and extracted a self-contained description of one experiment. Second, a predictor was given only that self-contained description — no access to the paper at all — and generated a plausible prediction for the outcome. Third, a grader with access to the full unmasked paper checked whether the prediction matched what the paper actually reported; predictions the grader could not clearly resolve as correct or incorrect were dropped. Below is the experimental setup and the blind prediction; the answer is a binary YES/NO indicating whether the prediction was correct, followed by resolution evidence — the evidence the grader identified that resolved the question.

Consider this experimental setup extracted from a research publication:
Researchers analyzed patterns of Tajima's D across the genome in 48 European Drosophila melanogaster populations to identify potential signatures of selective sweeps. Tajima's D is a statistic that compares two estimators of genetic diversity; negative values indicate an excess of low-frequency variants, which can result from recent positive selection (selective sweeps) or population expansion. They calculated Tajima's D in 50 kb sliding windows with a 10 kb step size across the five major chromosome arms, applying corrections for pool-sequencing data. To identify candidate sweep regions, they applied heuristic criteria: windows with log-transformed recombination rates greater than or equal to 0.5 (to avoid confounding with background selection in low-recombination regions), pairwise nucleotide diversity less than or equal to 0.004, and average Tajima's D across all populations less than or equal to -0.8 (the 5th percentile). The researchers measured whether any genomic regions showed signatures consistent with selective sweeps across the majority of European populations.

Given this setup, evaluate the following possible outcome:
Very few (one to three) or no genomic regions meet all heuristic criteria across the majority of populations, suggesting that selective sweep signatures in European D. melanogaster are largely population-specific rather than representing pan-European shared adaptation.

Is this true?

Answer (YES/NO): NO